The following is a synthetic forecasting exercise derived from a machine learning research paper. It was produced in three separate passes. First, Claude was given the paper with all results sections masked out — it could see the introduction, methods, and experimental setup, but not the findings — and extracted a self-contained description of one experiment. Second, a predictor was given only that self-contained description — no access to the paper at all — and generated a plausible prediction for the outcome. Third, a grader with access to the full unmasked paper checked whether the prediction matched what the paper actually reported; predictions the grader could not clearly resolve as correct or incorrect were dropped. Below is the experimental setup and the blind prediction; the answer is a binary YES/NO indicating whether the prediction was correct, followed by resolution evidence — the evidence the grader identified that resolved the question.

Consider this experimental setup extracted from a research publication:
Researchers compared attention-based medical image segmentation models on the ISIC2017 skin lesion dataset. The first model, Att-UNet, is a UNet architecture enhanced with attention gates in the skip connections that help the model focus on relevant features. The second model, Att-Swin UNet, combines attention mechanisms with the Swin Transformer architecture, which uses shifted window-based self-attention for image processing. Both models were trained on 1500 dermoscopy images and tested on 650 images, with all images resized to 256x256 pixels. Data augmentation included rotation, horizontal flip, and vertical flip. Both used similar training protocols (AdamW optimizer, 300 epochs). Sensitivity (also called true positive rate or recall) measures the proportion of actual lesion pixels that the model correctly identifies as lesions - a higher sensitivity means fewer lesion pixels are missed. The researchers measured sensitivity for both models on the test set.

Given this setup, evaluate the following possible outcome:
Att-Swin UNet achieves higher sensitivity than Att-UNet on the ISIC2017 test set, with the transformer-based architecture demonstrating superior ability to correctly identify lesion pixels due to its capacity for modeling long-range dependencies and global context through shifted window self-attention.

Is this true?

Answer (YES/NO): YES